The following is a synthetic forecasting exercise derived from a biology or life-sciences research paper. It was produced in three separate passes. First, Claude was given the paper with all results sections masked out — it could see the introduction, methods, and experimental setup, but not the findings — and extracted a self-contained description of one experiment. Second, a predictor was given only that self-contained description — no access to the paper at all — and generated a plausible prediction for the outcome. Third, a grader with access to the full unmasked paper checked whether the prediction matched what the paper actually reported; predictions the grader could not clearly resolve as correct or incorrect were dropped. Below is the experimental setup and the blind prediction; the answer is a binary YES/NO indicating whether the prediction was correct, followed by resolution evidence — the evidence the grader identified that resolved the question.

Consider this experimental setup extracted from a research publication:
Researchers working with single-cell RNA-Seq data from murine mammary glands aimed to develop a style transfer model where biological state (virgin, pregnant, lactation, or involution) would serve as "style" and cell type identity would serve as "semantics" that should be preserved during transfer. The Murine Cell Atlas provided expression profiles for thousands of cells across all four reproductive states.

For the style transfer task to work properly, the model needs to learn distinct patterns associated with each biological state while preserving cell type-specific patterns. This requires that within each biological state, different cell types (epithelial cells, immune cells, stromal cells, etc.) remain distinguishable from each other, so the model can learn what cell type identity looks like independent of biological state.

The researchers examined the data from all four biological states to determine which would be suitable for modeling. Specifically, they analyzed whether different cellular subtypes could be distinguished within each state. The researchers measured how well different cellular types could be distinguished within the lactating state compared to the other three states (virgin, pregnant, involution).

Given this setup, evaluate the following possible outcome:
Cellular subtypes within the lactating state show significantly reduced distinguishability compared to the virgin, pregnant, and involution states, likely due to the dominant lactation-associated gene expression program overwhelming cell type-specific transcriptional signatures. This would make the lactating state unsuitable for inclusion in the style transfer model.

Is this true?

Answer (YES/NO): YES